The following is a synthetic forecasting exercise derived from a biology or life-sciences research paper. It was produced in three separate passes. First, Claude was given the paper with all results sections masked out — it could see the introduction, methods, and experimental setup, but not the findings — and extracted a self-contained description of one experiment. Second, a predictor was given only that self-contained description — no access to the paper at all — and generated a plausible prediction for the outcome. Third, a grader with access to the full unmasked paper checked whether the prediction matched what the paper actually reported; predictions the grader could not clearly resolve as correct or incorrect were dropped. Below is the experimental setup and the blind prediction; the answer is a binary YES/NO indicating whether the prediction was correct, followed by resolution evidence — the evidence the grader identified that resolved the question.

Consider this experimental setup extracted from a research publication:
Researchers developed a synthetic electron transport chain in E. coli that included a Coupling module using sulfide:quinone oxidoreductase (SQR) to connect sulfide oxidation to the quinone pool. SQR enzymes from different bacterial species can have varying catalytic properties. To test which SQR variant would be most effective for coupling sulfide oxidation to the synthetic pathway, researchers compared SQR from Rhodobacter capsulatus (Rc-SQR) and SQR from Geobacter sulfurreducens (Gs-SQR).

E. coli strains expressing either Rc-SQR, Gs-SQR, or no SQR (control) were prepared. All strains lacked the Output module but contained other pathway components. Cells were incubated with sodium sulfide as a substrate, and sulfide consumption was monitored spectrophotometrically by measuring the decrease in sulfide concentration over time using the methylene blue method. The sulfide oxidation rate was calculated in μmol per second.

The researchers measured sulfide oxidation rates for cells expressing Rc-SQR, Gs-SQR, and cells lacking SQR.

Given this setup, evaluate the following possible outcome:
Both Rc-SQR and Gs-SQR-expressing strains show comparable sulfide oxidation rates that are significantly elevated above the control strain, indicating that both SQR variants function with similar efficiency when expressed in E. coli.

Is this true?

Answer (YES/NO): NO